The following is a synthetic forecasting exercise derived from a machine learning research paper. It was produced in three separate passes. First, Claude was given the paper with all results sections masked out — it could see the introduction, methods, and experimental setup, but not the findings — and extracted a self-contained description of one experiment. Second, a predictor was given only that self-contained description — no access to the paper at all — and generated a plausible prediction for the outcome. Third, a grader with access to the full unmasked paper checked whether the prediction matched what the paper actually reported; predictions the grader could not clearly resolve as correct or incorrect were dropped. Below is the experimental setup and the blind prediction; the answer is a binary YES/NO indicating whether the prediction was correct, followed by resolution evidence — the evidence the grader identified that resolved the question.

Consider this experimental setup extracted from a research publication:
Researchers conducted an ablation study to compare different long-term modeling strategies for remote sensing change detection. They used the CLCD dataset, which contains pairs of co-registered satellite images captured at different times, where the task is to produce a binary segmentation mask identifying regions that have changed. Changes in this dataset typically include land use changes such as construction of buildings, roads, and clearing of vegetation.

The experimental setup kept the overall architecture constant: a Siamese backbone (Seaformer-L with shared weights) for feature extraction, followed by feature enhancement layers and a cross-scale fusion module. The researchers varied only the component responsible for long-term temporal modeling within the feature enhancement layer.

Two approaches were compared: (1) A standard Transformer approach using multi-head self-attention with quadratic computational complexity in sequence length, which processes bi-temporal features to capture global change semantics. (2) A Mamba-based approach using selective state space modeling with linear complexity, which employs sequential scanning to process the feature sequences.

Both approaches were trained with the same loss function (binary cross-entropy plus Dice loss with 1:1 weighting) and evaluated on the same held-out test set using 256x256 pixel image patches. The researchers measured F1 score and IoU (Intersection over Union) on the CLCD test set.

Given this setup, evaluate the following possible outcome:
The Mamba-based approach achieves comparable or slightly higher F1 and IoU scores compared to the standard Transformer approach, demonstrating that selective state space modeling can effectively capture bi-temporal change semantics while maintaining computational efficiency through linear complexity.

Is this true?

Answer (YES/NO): YES